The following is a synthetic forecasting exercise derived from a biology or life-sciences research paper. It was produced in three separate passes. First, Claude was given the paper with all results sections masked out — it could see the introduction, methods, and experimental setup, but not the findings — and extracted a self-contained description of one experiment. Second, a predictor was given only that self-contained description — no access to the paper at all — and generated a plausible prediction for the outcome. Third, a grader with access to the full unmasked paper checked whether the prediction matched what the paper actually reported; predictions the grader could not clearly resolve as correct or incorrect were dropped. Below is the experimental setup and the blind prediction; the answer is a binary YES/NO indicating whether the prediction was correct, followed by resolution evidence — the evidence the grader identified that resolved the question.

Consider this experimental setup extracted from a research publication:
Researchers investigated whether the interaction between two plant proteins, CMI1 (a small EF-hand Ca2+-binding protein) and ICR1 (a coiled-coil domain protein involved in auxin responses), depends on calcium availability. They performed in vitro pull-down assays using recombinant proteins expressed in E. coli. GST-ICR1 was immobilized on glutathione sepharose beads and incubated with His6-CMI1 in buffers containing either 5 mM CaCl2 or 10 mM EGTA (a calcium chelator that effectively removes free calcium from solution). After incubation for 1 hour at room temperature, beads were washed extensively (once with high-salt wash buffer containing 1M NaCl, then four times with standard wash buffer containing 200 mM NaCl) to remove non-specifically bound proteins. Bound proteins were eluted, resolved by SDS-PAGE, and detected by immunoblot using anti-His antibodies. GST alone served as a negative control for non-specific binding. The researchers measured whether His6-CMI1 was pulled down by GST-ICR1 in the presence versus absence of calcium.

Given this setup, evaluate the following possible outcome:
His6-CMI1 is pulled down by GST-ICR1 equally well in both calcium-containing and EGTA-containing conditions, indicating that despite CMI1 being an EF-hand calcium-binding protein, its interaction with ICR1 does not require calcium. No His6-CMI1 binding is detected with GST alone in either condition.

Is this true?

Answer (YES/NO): NO